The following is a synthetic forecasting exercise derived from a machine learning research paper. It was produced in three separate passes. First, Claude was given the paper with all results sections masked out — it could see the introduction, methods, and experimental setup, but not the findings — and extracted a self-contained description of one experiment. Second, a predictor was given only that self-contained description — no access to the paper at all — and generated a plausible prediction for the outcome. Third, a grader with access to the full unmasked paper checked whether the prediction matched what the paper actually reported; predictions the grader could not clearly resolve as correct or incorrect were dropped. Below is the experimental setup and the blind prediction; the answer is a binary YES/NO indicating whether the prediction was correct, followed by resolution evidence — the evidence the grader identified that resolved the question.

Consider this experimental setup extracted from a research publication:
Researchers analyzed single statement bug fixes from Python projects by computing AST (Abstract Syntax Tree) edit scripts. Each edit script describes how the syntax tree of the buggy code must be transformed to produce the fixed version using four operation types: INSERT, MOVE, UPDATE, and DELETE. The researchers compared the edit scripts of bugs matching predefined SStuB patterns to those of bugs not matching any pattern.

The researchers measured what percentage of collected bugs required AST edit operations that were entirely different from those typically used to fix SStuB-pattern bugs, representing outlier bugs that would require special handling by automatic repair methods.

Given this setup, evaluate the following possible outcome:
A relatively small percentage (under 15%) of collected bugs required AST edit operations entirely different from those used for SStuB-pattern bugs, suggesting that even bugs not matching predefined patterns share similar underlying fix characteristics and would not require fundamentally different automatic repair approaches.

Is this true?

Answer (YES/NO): YES